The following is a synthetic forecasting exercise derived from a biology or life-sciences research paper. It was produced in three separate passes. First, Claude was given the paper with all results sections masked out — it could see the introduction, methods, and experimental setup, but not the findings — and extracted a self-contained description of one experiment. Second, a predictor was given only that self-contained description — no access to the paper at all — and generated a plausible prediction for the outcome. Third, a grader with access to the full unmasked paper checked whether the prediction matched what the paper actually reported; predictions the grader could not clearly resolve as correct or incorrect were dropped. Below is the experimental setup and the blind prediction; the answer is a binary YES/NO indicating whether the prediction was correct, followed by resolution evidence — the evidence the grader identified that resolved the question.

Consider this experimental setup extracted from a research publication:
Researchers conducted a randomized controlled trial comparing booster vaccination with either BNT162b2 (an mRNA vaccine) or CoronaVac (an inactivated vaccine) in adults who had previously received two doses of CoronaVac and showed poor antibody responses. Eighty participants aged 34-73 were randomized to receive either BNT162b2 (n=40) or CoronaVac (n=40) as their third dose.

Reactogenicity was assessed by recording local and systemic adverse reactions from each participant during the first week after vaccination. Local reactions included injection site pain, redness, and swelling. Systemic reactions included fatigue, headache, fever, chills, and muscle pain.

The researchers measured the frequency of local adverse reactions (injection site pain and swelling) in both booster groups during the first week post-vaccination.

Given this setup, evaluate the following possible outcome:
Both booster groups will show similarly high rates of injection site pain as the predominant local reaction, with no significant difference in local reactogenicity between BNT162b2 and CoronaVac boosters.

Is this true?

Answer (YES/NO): NO